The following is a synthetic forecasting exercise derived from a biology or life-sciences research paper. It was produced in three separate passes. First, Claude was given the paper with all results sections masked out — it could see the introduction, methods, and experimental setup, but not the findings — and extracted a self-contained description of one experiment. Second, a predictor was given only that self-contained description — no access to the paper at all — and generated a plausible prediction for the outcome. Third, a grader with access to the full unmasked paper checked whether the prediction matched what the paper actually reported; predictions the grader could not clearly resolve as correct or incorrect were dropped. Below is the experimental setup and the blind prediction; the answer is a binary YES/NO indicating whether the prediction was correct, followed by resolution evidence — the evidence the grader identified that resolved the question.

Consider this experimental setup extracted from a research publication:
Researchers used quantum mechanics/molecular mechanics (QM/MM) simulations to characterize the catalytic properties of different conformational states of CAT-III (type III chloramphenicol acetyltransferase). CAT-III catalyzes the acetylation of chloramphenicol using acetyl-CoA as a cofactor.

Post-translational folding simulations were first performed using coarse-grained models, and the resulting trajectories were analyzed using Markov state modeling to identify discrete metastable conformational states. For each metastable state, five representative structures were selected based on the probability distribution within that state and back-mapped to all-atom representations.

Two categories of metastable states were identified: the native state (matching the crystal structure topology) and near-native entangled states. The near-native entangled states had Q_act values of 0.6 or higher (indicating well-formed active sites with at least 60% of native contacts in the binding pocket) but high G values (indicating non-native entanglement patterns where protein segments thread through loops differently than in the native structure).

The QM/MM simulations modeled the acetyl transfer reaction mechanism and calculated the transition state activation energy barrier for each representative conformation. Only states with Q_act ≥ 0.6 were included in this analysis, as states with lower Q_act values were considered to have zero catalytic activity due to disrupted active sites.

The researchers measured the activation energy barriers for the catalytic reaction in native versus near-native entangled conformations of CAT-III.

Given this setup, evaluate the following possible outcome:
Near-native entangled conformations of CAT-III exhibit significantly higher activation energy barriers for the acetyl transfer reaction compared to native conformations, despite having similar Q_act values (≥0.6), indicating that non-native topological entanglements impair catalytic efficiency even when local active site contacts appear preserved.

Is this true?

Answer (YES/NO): YES